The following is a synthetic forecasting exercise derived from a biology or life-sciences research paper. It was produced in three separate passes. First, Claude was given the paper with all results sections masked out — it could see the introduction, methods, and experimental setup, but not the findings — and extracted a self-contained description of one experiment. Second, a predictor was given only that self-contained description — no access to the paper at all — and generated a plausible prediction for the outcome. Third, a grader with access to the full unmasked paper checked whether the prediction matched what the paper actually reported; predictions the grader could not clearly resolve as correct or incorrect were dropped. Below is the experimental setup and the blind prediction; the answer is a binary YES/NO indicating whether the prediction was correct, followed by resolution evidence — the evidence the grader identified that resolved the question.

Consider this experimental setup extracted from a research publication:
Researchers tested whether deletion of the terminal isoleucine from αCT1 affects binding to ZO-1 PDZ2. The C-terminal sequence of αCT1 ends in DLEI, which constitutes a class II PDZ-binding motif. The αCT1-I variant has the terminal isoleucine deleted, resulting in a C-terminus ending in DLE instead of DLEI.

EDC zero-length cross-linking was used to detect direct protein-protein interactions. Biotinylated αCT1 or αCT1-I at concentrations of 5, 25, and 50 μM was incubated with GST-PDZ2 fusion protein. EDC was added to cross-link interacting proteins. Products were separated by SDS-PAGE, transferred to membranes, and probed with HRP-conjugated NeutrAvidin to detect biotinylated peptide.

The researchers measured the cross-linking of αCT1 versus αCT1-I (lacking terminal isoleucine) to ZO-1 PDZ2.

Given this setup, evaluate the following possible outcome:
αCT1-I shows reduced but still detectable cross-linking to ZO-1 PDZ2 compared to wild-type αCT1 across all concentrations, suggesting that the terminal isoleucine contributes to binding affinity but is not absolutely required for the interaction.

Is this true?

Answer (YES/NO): NO